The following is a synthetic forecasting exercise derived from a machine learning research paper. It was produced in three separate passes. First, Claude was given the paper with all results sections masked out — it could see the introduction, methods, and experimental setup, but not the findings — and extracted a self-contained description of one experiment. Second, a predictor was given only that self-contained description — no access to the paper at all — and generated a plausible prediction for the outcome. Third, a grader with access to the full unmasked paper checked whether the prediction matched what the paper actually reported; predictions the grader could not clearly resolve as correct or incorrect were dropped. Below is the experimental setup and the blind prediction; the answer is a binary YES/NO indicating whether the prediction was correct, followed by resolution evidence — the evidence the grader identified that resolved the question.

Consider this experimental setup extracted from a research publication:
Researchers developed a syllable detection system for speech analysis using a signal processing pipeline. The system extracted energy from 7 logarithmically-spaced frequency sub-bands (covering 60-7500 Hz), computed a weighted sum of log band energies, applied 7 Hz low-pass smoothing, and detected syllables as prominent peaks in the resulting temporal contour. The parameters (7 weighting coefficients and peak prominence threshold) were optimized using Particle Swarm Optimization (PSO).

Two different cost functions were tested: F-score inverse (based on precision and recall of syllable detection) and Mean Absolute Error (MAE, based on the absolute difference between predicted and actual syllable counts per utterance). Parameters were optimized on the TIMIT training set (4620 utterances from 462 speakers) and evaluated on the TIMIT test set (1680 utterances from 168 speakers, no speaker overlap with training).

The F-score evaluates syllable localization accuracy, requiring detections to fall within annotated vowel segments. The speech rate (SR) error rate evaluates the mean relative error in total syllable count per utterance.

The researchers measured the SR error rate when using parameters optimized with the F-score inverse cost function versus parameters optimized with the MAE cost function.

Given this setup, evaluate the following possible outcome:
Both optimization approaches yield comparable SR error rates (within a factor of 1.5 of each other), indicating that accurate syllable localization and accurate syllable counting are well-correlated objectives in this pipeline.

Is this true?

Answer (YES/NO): YES